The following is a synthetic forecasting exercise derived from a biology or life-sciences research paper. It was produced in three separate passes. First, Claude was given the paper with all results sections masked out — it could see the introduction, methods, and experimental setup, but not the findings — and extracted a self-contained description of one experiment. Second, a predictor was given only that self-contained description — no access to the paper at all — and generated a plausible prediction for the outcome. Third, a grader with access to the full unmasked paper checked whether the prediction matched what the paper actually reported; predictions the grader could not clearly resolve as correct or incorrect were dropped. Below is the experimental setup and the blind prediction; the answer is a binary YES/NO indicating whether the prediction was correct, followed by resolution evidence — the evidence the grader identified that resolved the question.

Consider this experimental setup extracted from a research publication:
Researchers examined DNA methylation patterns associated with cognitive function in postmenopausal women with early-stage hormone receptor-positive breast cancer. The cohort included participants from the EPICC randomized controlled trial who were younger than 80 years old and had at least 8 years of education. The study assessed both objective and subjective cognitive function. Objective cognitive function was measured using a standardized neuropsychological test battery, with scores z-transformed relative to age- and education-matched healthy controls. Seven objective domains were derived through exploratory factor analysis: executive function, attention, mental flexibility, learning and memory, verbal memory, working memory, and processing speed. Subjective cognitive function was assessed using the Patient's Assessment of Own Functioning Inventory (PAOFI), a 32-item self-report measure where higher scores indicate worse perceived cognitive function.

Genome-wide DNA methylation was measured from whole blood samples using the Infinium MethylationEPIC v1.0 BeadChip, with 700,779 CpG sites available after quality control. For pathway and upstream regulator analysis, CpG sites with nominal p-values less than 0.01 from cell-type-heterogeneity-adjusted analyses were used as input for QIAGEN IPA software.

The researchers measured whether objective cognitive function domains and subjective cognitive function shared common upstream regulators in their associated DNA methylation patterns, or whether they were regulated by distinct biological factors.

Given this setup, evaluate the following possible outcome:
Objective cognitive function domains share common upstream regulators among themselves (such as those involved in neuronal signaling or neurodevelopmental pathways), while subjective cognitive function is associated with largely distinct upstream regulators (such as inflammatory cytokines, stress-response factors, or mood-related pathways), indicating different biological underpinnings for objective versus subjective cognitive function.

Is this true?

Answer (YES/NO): NO